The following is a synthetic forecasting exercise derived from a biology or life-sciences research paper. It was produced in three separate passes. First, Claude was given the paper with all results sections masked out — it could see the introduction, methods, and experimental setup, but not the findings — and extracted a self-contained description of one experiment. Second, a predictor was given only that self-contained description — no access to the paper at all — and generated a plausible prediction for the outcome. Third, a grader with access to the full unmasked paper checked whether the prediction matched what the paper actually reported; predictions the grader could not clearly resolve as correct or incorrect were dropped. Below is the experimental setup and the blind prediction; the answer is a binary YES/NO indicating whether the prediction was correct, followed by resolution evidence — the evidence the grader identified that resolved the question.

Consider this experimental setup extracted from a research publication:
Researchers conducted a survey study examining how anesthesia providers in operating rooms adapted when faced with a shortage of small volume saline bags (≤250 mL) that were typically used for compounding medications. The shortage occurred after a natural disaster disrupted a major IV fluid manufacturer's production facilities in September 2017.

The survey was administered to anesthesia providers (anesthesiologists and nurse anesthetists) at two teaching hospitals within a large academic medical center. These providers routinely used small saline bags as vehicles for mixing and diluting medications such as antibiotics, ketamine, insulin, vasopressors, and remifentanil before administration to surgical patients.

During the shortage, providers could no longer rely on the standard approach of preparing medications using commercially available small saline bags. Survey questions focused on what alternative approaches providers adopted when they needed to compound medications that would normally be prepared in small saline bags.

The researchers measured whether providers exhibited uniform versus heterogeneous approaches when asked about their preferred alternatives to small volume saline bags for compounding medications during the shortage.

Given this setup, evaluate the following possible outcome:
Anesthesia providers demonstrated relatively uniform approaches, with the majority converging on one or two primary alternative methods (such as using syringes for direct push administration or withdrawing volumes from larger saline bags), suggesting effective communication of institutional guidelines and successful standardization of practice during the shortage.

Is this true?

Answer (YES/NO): NO